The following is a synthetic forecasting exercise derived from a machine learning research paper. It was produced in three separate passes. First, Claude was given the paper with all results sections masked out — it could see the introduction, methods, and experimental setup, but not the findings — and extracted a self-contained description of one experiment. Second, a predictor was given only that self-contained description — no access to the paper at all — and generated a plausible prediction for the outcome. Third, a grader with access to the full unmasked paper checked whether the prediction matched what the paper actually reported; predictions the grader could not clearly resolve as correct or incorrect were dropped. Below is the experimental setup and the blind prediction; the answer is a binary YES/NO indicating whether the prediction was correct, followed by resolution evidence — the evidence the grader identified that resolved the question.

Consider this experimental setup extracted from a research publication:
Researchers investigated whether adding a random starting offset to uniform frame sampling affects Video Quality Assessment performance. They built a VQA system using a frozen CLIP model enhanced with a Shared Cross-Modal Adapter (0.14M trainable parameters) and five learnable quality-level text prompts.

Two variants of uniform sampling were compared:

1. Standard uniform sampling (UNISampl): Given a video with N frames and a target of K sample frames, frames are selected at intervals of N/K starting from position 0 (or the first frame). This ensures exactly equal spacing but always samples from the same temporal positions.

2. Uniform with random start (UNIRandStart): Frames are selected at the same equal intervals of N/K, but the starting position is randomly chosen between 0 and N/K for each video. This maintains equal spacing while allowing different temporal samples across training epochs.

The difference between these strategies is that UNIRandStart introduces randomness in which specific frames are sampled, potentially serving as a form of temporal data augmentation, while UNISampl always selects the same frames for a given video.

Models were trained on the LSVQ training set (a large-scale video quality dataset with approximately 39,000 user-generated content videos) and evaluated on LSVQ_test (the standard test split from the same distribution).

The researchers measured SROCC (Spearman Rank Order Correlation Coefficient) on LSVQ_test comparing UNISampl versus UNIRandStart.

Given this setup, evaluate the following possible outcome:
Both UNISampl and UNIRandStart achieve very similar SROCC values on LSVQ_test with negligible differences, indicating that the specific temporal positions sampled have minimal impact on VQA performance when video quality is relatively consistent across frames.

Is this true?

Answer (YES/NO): YES